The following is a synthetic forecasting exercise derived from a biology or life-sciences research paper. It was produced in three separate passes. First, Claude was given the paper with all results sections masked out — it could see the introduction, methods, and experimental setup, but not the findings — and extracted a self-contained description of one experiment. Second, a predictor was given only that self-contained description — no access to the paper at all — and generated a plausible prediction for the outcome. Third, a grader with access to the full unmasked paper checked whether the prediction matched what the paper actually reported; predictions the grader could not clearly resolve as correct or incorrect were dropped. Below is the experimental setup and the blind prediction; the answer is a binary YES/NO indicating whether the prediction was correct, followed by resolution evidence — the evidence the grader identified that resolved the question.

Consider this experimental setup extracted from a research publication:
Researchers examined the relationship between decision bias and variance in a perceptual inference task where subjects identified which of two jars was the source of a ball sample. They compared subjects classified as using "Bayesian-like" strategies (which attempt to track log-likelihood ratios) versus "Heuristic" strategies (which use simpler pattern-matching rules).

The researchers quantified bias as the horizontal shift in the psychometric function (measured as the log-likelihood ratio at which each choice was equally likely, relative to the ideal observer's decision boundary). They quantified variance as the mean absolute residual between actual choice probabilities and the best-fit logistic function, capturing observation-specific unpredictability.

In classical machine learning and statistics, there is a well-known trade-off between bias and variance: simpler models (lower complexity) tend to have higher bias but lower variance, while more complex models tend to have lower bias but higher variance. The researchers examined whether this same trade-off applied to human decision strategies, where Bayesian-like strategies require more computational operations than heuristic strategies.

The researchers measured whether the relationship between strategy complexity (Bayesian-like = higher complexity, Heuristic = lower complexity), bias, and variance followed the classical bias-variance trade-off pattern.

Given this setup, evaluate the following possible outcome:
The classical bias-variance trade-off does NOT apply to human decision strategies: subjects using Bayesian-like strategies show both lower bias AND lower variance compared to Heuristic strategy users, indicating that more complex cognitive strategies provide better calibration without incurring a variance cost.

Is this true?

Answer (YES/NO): NO